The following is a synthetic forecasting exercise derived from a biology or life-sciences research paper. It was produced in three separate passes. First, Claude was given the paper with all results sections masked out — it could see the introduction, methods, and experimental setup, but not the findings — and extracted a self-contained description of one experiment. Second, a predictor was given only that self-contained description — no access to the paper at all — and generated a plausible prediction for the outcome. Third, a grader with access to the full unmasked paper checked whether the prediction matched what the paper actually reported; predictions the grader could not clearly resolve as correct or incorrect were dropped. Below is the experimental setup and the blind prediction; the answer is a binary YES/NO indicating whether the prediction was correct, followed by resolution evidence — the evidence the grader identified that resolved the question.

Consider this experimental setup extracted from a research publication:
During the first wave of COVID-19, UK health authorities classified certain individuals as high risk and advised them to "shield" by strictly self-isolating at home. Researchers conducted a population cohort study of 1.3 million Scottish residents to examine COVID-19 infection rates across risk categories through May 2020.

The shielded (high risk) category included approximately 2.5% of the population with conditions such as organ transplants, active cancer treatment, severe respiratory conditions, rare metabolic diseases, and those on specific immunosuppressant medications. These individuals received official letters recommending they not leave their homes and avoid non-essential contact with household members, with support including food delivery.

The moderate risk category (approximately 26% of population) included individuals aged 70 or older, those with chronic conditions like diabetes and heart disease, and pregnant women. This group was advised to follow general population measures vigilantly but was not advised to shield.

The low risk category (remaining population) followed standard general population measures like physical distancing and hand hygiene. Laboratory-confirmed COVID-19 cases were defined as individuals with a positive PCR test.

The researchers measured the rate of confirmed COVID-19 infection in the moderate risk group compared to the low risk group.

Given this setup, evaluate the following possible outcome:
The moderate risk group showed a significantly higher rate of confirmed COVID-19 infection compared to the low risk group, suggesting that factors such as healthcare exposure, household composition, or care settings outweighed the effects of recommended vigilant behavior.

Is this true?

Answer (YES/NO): YES